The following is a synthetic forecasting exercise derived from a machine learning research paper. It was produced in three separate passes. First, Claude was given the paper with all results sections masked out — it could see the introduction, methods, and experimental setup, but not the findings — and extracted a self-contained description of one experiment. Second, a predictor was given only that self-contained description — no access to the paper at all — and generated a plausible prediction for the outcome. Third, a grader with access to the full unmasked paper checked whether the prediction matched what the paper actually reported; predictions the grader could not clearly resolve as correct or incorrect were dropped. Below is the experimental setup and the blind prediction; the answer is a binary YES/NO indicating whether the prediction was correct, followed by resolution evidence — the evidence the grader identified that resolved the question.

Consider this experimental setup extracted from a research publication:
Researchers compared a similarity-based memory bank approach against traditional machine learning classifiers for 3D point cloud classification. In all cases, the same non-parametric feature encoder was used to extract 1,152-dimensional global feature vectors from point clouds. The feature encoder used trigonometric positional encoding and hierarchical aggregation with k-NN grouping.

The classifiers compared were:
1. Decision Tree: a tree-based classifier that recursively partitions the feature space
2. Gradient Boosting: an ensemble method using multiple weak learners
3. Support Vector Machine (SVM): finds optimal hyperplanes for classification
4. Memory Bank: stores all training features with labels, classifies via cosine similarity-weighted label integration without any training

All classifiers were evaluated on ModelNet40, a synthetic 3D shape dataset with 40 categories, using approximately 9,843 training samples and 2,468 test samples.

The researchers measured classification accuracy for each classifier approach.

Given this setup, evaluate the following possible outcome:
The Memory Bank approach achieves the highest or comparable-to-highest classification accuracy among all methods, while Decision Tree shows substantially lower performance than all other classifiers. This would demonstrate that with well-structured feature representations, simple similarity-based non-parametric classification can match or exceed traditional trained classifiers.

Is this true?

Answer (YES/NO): YES